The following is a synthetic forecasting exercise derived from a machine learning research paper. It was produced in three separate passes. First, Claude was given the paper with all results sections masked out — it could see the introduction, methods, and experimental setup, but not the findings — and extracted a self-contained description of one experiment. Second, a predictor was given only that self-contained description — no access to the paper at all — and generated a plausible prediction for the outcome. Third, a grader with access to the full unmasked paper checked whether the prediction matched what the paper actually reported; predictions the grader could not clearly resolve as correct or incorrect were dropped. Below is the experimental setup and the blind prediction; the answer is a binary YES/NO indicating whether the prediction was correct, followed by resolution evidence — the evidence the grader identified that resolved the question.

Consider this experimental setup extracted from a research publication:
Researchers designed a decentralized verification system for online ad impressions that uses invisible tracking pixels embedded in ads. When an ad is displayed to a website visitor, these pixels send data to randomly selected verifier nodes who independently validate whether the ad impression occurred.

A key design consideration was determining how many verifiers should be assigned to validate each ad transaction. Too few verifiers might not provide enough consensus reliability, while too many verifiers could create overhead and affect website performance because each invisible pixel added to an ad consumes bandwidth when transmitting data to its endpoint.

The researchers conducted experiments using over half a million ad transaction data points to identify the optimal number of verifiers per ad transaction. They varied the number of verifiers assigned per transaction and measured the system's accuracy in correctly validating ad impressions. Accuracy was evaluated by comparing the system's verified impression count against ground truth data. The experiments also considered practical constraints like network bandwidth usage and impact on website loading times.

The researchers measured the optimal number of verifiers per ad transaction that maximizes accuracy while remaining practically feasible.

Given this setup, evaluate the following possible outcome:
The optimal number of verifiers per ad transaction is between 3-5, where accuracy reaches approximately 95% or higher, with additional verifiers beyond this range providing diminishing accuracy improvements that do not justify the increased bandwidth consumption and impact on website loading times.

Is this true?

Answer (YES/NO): NO